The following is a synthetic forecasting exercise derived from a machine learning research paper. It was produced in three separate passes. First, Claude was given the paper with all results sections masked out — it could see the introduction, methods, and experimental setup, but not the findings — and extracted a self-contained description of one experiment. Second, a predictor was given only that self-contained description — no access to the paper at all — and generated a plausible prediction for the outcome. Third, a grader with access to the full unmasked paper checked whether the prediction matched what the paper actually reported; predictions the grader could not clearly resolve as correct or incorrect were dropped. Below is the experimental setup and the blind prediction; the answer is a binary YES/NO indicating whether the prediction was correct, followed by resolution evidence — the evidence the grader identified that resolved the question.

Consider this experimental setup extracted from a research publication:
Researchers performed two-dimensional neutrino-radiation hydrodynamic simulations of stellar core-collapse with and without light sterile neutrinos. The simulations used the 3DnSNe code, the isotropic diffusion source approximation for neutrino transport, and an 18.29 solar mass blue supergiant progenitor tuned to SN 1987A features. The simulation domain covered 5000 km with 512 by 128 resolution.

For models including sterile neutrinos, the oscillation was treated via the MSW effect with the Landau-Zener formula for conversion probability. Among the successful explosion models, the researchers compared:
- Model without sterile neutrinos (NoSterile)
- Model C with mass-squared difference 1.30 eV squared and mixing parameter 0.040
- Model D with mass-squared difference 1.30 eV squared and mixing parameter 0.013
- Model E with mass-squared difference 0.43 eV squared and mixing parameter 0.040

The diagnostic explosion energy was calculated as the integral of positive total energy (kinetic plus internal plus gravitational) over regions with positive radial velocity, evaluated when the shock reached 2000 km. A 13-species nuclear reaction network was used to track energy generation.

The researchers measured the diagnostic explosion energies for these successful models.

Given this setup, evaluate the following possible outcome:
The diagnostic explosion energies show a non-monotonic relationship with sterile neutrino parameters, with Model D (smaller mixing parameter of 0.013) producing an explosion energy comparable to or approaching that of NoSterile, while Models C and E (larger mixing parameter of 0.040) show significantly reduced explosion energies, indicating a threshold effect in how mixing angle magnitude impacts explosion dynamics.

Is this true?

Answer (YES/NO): NO